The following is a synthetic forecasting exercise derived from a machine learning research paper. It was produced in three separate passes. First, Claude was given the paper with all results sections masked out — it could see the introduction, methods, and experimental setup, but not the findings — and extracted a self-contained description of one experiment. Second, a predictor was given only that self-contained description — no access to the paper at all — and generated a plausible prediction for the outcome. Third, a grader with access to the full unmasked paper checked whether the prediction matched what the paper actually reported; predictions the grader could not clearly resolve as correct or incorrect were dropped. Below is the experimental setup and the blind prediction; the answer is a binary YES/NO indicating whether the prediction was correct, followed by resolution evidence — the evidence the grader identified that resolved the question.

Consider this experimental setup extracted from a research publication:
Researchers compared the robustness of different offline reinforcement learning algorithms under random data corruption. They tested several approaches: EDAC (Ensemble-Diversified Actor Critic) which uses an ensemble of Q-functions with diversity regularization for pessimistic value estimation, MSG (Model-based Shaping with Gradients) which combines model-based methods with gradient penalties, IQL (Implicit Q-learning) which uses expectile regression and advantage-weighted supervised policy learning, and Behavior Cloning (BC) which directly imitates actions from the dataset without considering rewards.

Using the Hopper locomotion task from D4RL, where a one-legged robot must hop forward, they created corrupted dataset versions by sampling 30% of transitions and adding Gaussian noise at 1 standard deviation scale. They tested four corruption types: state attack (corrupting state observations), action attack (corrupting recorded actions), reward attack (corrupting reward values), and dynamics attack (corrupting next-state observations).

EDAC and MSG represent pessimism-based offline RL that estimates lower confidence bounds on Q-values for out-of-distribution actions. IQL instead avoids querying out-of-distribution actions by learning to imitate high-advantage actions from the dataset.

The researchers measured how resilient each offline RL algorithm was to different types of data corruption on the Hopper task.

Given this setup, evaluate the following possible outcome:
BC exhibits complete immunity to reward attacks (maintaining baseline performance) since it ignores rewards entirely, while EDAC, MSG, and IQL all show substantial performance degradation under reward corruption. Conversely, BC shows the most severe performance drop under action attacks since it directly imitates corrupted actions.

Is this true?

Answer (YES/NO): NO